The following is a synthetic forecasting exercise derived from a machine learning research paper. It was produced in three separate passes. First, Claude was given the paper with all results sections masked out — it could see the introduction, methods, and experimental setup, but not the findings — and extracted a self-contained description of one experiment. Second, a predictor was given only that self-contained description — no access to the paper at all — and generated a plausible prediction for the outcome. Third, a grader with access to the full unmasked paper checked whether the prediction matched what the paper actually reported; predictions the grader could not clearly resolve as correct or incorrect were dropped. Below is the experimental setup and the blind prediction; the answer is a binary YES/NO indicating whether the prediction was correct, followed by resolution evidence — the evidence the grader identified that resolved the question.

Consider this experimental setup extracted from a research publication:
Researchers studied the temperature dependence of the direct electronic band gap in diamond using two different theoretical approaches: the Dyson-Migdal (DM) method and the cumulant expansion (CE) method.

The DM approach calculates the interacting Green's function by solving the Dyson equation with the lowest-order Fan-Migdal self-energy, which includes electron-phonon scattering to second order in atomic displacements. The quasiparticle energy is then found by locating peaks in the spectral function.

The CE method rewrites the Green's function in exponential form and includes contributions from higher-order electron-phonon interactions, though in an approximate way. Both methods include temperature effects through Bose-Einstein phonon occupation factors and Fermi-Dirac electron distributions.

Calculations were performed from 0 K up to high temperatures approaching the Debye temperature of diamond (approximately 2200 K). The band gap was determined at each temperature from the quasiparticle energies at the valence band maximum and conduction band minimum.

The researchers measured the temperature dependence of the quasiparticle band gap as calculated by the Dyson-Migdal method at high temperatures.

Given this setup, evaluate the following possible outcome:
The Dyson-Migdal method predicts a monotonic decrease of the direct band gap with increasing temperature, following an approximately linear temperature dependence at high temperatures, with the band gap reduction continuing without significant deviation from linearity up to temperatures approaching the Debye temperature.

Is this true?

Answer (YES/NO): NO